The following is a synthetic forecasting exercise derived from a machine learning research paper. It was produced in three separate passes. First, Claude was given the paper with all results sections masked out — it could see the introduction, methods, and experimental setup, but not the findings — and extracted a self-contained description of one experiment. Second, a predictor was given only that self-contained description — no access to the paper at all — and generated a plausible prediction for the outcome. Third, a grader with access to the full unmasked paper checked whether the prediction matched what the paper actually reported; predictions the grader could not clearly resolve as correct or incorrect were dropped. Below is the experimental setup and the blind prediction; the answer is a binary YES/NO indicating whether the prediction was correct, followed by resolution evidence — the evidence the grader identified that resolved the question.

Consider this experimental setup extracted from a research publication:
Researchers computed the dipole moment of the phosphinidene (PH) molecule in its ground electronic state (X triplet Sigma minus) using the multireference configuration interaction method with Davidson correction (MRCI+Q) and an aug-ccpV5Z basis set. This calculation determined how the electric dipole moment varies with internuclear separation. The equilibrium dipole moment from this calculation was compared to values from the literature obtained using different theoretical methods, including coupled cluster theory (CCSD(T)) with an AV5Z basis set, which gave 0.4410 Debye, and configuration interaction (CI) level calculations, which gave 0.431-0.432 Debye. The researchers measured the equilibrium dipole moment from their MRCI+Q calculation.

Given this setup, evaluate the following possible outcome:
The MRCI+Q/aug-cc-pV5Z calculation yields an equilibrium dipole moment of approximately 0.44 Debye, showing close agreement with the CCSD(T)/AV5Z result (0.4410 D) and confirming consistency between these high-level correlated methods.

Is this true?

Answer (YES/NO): NO